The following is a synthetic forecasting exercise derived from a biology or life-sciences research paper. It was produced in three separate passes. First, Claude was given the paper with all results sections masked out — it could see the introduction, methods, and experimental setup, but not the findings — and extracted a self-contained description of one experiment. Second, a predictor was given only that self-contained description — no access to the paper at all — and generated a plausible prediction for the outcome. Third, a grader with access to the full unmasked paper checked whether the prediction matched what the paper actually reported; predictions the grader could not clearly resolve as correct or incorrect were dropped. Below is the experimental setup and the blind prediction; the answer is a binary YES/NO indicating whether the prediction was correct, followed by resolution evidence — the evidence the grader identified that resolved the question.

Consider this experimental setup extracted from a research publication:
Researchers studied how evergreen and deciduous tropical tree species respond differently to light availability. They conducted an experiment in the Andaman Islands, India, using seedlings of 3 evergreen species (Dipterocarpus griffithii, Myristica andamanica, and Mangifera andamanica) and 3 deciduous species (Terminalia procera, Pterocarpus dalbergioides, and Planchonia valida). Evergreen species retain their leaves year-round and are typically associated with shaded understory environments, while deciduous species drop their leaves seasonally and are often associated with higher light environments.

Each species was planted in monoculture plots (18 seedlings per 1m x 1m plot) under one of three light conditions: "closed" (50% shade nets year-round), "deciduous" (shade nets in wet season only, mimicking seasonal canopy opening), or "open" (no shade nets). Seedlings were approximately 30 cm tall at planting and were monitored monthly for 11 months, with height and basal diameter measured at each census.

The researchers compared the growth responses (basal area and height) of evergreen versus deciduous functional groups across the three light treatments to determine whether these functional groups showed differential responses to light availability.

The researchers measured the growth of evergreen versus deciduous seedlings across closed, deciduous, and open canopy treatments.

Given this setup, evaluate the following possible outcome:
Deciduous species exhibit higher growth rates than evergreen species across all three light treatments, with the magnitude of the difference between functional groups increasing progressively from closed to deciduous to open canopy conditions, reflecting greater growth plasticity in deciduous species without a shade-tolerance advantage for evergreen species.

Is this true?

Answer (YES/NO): NO